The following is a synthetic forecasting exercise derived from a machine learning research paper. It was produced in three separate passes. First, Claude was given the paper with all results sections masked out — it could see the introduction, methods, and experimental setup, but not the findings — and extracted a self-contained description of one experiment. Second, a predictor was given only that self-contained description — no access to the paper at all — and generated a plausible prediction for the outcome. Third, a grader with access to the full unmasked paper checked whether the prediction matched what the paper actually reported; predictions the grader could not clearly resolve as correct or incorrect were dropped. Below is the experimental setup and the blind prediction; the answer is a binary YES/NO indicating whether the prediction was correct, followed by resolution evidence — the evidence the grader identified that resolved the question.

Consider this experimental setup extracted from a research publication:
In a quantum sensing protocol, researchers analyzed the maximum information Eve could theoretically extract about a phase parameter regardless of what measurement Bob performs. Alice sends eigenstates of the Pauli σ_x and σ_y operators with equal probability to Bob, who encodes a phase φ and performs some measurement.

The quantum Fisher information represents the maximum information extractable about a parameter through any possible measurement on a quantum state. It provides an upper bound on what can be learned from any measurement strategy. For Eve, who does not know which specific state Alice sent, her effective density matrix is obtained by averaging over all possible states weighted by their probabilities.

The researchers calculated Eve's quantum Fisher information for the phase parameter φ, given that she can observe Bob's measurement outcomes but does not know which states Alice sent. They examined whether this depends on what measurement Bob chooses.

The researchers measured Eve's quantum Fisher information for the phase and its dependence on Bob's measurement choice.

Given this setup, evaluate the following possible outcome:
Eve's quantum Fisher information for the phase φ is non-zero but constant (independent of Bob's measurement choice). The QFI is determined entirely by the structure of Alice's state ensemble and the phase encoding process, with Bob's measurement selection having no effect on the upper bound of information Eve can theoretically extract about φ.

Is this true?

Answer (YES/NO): NO